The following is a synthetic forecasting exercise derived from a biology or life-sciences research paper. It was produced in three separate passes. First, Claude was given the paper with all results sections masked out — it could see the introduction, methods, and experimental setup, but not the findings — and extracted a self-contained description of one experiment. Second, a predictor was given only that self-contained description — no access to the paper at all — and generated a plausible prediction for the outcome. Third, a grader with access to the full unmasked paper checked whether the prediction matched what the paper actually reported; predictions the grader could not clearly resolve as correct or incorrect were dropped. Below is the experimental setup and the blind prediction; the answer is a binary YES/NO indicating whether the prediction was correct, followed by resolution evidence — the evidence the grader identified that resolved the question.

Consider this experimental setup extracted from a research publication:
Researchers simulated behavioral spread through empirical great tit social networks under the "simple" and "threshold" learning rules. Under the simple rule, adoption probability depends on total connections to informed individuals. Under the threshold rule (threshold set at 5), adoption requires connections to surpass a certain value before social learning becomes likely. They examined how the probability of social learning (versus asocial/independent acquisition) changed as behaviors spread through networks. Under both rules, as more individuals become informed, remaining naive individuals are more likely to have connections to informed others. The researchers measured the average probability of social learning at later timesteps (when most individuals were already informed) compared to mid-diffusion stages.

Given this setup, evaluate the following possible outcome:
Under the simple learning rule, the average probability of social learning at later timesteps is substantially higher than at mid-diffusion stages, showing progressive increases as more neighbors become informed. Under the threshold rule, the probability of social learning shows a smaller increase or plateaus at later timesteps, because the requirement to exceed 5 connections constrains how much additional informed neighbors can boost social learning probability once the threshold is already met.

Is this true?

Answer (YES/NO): NO